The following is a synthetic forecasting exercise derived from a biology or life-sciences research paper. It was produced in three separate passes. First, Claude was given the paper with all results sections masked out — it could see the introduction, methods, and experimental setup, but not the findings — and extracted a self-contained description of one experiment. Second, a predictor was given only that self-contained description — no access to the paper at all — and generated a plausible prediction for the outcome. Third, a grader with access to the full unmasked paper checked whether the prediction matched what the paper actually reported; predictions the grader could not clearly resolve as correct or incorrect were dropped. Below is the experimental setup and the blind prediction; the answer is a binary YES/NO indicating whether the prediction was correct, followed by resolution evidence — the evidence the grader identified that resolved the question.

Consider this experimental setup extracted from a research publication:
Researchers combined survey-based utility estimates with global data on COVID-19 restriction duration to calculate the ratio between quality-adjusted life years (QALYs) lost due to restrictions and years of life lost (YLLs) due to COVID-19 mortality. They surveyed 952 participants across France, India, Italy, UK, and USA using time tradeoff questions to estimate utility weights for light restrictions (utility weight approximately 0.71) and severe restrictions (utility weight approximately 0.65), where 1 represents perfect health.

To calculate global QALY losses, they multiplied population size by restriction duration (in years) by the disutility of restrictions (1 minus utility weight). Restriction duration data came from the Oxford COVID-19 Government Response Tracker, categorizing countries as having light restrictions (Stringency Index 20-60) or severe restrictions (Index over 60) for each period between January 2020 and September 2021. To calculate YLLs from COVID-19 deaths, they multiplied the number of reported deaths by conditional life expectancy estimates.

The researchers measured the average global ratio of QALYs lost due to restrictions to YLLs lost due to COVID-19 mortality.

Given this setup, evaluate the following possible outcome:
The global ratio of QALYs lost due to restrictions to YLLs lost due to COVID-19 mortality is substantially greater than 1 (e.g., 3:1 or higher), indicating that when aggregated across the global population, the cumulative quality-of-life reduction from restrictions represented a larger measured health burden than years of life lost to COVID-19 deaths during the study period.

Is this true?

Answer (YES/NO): YES